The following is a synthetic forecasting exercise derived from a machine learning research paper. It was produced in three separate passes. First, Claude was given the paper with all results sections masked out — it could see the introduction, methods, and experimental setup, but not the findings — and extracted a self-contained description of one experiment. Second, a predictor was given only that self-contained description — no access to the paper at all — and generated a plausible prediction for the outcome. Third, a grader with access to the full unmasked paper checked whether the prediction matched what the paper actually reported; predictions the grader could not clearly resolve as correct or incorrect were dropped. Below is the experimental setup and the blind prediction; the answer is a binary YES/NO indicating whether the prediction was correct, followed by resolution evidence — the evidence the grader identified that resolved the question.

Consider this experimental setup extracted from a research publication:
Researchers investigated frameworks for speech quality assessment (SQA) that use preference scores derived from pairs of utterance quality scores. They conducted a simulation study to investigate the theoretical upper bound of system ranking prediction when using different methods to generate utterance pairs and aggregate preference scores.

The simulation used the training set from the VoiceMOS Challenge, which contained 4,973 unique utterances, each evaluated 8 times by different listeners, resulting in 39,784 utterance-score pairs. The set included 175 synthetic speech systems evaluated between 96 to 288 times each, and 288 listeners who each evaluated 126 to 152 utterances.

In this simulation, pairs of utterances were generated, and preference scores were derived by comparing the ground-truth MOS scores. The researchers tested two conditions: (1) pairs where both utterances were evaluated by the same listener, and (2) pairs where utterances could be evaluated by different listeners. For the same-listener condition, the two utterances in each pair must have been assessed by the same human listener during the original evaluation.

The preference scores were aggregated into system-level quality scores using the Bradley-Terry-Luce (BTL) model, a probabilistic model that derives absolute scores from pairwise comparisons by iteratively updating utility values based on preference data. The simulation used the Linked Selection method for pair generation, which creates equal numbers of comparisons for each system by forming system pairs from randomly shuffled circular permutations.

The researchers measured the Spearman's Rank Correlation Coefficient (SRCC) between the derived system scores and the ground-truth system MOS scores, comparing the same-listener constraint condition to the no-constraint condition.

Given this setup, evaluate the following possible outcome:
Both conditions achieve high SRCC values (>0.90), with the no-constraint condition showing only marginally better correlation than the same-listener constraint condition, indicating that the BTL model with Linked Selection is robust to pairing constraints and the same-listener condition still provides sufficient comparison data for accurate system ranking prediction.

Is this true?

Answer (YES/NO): NO